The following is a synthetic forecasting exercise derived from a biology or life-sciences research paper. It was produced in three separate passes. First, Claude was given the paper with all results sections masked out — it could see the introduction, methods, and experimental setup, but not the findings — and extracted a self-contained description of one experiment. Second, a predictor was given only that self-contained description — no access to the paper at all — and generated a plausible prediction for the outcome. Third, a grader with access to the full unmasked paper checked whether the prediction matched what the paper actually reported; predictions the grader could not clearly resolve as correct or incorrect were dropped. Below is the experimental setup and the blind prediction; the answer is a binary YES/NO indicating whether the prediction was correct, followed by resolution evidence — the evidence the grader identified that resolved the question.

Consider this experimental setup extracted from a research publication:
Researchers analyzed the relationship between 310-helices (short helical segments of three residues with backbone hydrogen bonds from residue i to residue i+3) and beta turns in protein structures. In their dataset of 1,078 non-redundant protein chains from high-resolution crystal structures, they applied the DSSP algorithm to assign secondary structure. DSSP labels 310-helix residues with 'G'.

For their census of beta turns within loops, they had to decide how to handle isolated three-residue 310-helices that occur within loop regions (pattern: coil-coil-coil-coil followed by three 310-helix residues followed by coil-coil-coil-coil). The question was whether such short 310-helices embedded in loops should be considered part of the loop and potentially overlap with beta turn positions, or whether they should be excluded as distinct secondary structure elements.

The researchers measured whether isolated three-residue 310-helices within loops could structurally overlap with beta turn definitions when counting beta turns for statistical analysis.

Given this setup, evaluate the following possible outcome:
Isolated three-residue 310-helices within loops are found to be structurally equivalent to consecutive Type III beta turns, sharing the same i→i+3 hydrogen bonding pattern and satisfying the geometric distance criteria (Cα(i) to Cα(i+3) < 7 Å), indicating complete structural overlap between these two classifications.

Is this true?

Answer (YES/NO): NO